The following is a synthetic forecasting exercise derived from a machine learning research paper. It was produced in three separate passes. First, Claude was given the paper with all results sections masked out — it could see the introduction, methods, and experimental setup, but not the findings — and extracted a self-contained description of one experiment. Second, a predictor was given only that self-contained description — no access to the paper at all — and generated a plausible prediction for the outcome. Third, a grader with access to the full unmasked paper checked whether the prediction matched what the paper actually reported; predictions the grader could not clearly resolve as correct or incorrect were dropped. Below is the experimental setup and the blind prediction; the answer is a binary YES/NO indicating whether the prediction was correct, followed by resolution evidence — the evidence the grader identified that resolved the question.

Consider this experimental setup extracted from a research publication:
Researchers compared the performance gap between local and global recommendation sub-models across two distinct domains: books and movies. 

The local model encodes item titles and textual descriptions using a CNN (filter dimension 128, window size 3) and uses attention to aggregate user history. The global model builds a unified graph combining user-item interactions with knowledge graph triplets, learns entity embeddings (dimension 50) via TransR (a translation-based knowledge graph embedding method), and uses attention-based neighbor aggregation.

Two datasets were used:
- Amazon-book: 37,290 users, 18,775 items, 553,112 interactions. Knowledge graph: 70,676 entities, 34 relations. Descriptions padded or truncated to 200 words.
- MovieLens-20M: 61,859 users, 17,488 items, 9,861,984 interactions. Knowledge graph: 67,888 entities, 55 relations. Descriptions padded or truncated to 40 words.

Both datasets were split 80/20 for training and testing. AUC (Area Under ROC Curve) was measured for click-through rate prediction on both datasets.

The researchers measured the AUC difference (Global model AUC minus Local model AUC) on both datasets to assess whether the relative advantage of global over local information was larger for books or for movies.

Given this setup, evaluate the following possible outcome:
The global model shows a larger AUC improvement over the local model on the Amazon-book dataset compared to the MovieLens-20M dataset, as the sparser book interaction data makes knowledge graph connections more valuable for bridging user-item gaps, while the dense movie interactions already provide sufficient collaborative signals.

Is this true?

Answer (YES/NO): NO